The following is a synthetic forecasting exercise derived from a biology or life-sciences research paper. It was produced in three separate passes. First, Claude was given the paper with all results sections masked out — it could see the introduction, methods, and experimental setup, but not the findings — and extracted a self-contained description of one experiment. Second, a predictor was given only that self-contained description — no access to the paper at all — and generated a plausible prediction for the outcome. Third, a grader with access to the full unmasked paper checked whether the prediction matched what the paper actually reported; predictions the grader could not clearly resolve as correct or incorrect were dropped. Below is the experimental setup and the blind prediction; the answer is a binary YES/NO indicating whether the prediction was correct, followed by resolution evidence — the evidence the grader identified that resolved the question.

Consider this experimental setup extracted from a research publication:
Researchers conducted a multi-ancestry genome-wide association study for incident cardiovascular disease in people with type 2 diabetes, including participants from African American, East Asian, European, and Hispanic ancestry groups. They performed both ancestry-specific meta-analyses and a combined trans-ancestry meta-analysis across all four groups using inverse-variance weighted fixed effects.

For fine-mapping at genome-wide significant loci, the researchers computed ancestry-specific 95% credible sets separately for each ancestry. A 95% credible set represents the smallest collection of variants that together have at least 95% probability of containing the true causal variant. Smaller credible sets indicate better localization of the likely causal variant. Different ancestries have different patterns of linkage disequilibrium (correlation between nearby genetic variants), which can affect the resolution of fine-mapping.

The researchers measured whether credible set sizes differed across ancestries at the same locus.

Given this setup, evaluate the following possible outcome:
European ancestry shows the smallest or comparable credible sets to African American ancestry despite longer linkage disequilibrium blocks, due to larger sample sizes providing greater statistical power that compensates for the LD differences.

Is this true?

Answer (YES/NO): NO